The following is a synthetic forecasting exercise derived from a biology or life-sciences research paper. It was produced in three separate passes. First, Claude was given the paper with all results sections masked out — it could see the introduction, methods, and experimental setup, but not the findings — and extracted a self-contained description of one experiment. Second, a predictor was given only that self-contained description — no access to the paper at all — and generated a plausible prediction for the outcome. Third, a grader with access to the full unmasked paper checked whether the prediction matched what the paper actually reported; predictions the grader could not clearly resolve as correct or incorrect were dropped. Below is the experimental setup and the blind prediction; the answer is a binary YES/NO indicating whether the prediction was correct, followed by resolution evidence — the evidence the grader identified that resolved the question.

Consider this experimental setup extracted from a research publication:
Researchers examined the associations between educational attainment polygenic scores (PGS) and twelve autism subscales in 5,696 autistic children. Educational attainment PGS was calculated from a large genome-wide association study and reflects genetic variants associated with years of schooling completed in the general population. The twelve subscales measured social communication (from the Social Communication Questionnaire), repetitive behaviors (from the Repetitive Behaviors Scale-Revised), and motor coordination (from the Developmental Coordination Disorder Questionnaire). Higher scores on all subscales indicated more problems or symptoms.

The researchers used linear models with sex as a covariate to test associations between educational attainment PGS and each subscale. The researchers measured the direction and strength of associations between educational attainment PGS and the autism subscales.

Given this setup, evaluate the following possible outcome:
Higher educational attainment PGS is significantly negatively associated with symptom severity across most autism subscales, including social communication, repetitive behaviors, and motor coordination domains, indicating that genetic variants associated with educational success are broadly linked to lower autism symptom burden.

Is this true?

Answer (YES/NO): YES